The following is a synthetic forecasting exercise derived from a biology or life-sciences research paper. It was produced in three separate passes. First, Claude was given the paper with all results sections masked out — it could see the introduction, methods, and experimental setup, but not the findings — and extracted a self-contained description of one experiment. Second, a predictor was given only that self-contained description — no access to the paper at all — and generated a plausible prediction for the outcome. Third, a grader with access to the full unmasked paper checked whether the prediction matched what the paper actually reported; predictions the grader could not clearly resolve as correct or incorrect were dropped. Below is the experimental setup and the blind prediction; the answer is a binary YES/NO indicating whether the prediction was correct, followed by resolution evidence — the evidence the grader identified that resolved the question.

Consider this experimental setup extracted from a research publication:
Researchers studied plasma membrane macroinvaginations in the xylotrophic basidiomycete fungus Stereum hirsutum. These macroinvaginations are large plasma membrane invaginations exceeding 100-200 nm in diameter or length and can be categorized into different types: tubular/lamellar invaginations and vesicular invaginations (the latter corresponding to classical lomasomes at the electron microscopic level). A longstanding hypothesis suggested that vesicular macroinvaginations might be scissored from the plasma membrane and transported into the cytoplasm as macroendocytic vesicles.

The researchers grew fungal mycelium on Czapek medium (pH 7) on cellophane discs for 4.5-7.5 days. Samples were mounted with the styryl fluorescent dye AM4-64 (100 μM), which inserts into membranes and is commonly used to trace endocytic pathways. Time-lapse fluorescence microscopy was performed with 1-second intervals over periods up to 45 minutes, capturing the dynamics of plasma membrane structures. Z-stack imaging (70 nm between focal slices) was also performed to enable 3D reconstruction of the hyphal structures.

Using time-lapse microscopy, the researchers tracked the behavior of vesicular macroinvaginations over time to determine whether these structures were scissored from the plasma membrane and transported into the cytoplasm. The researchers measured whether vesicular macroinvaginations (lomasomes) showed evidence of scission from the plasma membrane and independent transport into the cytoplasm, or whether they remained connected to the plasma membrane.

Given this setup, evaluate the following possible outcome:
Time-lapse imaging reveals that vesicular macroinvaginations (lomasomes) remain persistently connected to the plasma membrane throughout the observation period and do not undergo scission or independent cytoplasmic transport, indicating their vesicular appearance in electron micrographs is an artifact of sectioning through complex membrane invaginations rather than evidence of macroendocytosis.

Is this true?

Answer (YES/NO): NO